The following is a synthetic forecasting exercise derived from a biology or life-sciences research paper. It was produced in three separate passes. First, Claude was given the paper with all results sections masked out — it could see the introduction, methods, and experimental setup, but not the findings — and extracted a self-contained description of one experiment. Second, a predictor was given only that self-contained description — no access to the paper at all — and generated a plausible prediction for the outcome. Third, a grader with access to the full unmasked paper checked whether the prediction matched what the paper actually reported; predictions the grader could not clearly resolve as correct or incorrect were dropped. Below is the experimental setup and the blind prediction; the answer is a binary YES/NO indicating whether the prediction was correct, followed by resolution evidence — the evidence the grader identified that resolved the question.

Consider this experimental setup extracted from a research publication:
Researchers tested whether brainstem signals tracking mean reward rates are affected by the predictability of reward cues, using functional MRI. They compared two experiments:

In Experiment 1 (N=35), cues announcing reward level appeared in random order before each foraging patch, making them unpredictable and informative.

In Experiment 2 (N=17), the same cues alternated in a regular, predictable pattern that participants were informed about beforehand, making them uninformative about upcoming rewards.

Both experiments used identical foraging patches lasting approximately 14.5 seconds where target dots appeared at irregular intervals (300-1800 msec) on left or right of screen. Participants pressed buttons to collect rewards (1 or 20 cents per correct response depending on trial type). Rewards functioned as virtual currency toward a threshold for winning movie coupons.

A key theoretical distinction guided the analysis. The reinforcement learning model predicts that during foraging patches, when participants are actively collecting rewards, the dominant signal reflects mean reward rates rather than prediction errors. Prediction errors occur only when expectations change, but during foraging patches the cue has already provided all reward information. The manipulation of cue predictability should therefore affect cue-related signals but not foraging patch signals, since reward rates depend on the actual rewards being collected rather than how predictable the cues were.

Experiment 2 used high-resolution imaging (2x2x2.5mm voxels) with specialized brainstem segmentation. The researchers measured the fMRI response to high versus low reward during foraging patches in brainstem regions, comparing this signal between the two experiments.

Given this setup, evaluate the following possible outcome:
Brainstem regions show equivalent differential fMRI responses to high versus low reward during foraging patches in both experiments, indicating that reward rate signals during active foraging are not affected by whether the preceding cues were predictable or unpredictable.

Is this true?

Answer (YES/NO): YES